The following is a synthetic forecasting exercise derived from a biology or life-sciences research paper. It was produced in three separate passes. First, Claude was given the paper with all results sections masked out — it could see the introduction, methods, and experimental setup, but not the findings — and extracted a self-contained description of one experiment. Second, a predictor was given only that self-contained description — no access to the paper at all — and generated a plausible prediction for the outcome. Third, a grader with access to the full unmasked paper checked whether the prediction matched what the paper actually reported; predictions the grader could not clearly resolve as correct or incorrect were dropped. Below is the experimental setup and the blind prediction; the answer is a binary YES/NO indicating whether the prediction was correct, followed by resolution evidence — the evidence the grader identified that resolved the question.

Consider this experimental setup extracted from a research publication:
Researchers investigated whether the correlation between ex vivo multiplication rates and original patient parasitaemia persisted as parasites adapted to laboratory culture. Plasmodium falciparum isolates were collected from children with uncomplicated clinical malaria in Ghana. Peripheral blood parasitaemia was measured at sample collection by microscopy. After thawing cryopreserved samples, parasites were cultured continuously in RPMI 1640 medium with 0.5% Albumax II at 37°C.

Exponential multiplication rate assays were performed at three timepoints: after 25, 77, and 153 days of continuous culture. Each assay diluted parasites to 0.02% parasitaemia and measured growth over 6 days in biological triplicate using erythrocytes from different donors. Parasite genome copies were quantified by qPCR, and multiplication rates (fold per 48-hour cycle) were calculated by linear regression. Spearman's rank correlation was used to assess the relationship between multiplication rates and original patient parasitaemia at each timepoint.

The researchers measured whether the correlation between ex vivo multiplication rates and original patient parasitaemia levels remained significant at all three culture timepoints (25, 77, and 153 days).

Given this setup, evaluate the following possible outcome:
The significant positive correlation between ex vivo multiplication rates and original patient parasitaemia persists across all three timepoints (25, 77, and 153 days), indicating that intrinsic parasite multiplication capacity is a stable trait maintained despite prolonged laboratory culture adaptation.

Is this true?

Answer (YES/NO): YES